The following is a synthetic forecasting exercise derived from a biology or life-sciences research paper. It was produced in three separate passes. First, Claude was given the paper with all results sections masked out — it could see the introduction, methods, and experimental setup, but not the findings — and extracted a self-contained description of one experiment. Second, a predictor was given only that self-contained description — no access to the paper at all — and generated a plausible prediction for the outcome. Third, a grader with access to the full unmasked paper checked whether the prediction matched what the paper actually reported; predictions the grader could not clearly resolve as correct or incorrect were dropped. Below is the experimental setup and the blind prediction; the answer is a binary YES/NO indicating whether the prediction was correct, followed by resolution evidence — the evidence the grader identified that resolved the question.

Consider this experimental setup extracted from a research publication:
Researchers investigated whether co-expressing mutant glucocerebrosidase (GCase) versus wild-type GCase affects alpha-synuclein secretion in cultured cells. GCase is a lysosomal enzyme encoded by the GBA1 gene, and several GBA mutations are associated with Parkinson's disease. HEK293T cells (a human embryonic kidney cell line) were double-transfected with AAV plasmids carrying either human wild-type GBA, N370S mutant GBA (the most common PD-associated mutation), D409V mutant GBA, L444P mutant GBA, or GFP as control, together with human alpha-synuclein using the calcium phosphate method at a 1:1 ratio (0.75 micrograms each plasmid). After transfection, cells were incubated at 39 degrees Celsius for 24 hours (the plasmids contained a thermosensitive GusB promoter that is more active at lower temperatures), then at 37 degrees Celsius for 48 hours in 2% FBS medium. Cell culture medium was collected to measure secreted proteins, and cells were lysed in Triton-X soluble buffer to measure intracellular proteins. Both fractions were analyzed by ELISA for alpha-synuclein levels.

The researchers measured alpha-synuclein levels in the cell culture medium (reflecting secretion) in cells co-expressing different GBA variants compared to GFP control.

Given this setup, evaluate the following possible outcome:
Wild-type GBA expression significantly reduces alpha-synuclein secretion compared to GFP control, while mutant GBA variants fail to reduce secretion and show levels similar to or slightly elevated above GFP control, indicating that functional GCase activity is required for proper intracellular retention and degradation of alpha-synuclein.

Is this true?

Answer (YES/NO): NO